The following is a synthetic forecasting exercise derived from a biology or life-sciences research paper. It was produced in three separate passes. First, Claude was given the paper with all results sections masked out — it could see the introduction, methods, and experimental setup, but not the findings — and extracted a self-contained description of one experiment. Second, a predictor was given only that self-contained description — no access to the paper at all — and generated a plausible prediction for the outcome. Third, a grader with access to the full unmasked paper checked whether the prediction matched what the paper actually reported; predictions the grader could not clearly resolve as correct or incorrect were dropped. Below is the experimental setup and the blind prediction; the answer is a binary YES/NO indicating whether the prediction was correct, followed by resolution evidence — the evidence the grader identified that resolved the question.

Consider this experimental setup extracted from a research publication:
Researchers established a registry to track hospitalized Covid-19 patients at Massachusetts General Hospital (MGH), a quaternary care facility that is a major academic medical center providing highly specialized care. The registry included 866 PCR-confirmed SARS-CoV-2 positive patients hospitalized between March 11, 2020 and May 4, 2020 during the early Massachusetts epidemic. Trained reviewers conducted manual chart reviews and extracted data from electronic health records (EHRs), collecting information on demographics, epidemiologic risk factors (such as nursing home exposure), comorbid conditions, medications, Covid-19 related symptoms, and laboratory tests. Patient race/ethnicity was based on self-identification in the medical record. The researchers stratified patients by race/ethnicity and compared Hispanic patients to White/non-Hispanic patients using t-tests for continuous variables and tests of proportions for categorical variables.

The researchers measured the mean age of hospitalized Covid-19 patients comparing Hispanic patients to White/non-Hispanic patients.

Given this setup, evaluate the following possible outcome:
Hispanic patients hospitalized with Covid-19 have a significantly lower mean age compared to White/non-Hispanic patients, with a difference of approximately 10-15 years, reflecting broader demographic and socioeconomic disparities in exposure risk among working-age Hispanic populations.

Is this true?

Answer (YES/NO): NO